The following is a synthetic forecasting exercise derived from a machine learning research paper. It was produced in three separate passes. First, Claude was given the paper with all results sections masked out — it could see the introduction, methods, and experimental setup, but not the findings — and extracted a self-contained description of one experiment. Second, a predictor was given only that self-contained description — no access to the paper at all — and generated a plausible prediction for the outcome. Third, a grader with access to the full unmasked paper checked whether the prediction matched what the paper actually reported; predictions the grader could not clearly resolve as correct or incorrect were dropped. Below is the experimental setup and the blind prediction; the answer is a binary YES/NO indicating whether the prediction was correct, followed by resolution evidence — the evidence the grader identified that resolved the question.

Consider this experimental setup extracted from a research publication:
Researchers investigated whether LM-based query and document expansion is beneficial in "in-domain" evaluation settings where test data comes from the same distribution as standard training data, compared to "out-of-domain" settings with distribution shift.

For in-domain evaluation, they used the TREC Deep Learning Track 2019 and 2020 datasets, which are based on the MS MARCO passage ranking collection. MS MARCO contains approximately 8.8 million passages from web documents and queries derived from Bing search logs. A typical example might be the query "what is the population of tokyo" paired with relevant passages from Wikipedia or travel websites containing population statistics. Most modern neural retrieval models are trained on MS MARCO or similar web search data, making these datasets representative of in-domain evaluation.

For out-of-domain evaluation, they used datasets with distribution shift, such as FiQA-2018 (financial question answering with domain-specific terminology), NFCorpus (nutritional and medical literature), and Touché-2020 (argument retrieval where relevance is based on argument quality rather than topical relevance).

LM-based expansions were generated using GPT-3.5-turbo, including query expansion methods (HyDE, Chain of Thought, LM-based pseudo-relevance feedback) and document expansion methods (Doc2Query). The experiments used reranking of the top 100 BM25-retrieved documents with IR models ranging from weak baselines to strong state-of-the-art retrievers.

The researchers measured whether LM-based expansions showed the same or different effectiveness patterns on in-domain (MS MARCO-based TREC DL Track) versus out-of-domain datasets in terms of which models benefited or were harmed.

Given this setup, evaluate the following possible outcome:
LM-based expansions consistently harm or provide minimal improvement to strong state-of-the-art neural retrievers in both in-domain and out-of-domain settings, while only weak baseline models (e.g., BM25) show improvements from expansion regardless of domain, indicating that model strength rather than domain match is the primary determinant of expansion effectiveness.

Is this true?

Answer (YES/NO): NO